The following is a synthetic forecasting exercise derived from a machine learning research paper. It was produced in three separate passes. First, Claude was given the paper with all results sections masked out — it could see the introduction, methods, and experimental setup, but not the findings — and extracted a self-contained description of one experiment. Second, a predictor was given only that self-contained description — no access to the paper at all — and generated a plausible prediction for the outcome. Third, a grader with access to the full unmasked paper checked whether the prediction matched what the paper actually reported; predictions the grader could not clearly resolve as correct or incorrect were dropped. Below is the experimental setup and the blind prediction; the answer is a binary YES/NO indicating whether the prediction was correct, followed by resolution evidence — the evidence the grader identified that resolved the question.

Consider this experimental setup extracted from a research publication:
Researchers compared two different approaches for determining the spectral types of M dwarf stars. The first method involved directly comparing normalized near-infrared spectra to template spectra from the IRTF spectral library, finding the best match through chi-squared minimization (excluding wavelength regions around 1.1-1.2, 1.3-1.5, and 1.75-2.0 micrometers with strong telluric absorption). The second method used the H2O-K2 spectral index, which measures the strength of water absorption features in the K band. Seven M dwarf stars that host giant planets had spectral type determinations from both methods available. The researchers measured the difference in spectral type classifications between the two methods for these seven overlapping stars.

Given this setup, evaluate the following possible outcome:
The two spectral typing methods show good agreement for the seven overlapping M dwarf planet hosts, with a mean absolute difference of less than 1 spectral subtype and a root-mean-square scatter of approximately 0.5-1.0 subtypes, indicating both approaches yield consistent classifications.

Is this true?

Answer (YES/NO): NO